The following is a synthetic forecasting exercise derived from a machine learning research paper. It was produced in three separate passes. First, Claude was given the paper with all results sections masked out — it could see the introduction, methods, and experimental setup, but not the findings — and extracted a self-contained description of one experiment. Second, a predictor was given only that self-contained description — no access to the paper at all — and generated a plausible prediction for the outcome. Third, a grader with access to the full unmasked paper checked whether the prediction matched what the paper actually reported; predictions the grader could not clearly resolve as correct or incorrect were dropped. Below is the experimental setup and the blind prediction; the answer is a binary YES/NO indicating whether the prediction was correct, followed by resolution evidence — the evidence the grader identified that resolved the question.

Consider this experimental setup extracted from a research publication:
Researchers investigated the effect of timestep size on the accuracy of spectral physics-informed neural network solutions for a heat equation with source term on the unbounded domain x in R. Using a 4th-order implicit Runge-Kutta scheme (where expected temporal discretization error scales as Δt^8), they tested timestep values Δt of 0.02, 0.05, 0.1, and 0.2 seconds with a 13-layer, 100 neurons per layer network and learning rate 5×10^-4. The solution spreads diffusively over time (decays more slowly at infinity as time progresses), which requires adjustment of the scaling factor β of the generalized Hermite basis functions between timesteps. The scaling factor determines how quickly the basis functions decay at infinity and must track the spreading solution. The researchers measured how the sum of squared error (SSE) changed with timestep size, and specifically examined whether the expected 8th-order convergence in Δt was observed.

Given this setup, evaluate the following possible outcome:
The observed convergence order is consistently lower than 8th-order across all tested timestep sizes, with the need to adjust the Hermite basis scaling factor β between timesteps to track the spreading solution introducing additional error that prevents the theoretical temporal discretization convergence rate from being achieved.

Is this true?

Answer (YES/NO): YES